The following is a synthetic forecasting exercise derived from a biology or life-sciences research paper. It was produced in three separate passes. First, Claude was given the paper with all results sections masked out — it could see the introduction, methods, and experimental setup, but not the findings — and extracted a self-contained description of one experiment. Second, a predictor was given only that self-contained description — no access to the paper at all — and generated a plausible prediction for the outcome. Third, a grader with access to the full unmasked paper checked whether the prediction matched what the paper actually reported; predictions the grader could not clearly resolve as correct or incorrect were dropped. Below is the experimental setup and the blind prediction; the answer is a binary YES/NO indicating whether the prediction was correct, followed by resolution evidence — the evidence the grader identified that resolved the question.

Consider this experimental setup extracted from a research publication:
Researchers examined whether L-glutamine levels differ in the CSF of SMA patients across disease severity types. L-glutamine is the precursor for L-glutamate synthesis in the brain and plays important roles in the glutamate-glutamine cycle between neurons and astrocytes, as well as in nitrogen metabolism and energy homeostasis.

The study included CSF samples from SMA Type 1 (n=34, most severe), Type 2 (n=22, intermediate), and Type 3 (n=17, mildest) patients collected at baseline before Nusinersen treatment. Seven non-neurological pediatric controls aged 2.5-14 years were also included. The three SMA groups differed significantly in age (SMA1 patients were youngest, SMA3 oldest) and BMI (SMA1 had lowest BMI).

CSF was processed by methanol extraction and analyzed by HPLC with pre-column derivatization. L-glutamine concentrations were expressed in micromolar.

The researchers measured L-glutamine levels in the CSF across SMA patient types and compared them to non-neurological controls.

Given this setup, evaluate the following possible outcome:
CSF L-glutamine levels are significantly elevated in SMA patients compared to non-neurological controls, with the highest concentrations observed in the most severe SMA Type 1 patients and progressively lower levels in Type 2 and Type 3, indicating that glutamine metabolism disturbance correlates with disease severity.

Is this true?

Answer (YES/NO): NO